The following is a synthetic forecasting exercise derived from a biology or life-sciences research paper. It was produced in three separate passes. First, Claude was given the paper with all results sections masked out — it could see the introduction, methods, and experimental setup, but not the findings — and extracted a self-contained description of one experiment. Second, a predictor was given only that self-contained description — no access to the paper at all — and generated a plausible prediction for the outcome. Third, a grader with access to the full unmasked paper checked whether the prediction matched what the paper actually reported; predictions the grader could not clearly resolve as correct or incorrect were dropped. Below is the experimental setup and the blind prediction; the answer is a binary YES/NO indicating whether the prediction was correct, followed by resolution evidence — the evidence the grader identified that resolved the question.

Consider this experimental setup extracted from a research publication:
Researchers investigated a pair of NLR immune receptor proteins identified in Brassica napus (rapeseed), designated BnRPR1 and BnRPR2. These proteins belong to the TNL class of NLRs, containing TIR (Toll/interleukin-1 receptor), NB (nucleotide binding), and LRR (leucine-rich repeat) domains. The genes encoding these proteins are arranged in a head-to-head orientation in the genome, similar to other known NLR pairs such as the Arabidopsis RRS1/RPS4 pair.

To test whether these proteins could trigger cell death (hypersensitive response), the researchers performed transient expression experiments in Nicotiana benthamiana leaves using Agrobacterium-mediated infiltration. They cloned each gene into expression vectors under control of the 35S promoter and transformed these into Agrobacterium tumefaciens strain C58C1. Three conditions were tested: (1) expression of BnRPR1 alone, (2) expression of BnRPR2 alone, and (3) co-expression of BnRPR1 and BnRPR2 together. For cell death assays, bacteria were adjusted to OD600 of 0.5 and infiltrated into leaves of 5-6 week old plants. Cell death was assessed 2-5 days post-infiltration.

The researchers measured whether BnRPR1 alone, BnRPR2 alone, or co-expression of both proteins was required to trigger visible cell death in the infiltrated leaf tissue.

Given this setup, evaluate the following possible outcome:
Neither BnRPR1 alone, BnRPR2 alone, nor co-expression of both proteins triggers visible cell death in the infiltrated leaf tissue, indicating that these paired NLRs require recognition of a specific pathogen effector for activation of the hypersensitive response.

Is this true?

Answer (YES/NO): NO